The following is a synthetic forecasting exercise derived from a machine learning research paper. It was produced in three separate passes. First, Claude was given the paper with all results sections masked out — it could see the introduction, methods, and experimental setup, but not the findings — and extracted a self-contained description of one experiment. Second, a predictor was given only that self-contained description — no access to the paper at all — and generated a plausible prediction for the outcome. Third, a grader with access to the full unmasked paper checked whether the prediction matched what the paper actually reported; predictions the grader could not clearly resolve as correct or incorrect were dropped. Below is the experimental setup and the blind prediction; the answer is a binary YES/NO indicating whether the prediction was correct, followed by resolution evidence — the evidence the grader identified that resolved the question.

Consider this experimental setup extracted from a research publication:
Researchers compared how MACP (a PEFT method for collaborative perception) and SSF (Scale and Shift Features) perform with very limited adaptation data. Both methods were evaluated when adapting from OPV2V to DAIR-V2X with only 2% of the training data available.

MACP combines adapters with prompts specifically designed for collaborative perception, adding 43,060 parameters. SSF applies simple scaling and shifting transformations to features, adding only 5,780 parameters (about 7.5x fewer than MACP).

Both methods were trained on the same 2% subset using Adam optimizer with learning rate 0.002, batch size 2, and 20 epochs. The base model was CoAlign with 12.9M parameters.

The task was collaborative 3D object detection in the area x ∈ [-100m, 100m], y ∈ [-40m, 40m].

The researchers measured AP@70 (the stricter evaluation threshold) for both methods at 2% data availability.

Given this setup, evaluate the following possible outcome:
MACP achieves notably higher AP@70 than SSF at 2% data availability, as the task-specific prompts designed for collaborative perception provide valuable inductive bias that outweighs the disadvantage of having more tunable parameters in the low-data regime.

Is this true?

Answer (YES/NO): NO